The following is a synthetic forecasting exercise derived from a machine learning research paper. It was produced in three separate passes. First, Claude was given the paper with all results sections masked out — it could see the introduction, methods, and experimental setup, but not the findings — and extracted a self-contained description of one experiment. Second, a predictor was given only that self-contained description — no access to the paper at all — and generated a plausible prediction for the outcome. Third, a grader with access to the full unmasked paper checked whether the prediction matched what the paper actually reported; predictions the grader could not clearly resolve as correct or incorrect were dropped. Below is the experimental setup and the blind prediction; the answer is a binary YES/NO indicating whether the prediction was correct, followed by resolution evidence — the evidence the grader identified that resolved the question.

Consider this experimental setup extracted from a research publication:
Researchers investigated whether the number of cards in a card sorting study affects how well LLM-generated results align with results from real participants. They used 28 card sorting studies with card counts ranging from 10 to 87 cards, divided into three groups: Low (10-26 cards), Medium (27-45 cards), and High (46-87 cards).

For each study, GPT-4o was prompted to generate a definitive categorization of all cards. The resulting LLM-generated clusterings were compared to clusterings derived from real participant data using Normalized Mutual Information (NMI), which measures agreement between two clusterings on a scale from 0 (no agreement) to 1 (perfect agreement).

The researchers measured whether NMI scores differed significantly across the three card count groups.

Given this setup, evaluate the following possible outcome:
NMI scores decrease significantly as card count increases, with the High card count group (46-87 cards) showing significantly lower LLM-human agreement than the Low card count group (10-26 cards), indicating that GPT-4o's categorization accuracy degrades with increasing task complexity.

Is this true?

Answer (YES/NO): YES